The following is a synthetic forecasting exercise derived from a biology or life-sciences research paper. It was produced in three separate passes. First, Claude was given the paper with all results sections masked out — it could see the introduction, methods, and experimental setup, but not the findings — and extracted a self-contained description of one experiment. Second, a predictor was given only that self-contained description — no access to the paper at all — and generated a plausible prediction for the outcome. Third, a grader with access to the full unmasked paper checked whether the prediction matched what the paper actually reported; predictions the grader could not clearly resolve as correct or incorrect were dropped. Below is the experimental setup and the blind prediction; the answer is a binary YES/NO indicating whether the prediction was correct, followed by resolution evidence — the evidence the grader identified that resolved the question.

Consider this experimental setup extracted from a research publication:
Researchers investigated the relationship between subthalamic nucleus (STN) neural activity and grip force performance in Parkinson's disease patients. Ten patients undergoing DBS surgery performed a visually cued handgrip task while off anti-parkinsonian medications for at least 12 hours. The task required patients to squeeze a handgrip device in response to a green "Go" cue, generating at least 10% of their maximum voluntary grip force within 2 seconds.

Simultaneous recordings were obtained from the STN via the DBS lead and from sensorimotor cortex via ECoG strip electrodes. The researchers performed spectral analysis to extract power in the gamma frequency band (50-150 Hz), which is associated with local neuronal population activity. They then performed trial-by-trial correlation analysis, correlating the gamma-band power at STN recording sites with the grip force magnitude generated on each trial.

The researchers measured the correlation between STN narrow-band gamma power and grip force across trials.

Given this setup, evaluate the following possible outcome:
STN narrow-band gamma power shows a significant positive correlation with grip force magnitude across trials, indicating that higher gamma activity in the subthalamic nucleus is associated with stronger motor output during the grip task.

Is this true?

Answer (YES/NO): YES